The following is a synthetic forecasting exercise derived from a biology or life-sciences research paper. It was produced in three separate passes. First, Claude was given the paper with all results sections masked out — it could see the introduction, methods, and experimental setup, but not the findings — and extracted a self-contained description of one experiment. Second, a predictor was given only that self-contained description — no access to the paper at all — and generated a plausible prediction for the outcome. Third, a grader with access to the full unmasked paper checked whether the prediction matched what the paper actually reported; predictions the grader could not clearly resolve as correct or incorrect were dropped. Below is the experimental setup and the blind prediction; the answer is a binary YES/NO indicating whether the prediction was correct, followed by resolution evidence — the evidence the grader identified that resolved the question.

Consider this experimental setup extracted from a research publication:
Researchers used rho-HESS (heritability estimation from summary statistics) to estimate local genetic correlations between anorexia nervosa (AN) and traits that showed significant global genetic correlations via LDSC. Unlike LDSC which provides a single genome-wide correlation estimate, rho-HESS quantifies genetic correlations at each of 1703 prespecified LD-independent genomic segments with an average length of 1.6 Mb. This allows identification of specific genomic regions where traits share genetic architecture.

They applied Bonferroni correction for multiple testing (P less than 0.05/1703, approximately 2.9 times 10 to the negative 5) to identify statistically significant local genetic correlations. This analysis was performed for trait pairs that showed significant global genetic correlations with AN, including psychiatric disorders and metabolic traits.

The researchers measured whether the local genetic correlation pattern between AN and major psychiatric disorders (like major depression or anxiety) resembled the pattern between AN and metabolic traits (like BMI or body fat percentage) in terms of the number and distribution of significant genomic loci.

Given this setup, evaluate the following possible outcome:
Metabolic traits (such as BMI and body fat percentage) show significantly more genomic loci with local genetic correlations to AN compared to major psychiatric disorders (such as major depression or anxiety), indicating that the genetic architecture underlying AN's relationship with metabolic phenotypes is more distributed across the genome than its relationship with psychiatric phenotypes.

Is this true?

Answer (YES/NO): NO